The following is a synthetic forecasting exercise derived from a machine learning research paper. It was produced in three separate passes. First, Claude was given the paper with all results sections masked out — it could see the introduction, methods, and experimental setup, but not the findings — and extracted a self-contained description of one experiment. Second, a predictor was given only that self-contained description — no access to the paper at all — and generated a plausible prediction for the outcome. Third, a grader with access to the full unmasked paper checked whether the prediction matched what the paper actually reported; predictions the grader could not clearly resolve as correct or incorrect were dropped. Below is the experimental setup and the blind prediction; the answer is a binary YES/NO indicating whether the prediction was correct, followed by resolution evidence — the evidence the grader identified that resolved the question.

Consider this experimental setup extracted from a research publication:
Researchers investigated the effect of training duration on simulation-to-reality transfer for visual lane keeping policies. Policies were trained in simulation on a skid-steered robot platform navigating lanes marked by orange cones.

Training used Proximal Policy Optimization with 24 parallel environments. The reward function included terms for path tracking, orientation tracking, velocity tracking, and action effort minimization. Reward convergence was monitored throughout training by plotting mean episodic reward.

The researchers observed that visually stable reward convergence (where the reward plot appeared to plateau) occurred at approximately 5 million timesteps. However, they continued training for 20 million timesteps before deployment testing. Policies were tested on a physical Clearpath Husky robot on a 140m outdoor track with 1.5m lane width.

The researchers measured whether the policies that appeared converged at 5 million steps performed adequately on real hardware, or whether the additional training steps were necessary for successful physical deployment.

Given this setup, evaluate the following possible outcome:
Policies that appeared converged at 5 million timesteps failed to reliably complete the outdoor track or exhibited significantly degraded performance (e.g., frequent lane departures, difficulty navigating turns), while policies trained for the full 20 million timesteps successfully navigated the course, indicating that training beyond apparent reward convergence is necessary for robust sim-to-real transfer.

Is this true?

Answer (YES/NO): YES